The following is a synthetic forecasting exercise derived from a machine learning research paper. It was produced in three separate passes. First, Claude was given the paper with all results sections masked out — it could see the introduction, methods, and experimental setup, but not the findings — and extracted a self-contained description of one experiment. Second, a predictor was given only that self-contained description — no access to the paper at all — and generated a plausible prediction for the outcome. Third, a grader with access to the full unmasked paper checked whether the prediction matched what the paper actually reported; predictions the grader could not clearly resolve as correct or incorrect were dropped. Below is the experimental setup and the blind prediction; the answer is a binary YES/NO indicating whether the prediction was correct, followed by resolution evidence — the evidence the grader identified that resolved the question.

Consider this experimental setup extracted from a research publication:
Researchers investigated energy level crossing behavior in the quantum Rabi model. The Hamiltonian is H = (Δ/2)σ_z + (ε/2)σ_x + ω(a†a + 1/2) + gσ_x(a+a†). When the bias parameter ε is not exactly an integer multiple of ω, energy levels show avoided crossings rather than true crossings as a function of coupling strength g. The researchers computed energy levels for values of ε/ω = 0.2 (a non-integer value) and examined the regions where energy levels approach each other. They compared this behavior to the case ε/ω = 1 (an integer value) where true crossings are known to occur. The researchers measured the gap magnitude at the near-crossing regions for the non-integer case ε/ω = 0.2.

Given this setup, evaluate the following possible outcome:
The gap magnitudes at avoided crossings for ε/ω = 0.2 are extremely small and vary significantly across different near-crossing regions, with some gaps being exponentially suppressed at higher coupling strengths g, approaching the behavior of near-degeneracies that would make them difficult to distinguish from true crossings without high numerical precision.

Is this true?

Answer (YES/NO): NO